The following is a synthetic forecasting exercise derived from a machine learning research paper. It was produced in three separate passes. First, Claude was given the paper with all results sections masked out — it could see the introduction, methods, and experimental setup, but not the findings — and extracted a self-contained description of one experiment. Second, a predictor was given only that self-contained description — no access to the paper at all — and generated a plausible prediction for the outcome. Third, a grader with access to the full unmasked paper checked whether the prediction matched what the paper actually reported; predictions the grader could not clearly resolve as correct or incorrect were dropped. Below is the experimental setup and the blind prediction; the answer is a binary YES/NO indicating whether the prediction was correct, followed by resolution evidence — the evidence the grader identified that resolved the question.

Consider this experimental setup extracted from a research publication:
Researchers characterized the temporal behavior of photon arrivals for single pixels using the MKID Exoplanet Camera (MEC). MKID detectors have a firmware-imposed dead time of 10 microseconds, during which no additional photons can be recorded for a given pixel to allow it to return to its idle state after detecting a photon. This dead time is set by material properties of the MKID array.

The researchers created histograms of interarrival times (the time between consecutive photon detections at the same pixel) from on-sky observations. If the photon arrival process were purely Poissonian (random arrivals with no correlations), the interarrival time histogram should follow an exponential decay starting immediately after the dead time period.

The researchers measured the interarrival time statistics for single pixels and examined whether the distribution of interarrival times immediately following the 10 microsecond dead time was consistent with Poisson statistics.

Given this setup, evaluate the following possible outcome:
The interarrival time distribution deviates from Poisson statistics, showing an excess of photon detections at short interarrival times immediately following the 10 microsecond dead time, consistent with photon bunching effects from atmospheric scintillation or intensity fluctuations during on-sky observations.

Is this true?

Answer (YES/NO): NO